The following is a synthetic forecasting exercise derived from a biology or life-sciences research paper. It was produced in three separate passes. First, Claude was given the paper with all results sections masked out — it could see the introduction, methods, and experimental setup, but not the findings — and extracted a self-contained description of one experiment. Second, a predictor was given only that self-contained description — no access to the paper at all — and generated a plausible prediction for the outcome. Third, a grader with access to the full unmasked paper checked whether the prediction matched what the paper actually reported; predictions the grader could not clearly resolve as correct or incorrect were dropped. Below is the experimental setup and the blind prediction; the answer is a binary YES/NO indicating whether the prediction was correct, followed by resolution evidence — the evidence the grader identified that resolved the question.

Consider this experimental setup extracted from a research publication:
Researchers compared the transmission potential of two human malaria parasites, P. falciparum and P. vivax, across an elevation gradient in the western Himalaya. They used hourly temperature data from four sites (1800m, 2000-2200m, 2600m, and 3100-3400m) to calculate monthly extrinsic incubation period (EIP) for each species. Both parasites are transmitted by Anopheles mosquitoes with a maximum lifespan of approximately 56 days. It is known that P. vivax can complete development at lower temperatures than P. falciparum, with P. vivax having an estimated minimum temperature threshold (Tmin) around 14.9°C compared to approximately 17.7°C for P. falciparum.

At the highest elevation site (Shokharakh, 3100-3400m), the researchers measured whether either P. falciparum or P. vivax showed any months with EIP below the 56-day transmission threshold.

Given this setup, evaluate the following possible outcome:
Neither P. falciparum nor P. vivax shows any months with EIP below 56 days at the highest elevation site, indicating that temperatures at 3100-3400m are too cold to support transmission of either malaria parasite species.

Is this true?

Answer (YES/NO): YES